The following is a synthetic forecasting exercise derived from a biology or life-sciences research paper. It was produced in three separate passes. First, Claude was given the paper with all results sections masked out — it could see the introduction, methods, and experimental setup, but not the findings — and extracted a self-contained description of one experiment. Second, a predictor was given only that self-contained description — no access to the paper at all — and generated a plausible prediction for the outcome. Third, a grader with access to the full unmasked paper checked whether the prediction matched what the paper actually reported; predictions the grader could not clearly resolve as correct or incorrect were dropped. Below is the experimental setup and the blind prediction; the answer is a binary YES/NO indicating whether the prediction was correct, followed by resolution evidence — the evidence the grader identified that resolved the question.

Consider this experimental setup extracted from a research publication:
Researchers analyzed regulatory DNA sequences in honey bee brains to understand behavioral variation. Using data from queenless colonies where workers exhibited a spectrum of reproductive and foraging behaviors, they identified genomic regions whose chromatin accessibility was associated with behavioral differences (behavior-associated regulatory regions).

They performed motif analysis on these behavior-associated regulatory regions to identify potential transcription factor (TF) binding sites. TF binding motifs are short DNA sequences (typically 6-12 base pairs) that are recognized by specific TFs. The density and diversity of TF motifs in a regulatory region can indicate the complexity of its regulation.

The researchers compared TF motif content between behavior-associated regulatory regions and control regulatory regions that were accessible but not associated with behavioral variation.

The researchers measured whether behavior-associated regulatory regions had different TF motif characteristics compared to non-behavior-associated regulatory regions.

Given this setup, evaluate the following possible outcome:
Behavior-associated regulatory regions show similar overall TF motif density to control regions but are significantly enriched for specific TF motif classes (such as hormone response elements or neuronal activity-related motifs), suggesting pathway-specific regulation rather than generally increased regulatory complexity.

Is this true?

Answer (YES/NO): NO